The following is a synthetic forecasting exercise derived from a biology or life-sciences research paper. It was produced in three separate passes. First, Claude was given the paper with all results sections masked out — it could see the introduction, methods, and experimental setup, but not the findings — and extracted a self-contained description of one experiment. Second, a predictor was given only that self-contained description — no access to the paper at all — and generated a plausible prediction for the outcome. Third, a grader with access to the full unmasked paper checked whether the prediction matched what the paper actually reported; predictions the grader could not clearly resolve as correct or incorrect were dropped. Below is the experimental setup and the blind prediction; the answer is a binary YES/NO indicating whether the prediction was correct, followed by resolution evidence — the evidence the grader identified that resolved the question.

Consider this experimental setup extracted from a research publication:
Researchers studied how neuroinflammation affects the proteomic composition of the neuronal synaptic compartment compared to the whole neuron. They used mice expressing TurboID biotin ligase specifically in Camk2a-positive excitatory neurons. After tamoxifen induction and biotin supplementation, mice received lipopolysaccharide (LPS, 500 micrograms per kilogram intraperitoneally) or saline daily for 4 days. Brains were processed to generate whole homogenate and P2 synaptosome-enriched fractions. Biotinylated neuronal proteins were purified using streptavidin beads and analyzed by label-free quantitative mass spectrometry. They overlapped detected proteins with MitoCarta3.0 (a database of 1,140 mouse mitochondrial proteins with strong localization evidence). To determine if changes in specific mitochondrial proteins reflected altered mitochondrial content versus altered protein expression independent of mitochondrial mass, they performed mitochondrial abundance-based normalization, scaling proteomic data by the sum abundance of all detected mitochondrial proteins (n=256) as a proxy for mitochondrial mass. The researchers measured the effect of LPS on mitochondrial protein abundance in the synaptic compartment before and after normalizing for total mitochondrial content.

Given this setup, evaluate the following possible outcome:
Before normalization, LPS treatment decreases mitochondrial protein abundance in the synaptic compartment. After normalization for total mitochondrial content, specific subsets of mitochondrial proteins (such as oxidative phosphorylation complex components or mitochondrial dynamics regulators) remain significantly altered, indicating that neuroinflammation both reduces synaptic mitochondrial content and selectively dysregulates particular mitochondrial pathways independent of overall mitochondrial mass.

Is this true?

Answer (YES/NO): NO